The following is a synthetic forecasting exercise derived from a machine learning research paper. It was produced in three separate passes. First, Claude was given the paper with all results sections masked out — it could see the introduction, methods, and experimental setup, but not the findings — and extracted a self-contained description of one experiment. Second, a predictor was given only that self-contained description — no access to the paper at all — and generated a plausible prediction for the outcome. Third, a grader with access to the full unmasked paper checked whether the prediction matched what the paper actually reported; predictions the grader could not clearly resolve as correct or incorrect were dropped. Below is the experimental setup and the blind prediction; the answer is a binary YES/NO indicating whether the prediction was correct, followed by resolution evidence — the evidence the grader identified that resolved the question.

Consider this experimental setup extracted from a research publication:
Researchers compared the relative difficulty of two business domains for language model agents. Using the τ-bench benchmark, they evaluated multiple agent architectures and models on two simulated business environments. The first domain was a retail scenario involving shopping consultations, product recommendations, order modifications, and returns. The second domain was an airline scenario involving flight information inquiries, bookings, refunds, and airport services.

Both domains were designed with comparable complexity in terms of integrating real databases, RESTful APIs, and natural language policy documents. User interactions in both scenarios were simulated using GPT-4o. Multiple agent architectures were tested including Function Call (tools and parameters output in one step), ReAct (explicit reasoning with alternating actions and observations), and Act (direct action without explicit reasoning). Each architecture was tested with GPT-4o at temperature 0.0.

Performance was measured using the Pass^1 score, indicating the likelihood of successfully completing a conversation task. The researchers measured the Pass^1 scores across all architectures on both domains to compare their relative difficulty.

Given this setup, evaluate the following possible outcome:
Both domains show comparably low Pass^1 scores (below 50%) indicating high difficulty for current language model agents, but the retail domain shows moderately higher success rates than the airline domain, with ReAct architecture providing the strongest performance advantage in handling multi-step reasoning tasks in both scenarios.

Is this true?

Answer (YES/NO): NO